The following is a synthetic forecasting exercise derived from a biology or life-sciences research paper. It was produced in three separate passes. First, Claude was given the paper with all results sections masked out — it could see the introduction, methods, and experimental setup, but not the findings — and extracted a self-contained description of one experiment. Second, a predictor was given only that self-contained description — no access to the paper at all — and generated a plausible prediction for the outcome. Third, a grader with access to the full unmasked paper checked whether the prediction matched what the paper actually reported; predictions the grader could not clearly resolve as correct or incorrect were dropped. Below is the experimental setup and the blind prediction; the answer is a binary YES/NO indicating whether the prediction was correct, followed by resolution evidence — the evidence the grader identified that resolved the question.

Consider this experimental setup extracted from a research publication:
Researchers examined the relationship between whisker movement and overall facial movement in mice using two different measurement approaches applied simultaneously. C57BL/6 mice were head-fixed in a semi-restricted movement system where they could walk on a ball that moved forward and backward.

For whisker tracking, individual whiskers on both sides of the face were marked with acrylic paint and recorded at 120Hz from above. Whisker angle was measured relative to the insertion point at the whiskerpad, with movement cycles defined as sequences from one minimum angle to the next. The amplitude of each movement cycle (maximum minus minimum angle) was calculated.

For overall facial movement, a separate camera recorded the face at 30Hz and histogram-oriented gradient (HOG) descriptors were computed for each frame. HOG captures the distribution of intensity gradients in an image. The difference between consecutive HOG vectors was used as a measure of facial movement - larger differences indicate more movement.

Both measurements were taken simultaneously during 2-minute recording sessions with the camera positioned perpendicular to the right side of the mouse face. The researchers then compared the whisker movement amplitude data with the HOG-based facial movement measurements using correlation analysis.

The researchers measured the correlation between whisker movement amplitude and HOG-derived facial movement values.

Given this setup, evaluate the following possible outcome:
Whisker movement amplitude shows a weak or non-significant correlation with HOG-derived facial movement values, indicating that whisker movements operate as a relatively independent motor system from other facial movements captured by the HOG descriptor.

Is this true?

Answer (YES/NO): NO